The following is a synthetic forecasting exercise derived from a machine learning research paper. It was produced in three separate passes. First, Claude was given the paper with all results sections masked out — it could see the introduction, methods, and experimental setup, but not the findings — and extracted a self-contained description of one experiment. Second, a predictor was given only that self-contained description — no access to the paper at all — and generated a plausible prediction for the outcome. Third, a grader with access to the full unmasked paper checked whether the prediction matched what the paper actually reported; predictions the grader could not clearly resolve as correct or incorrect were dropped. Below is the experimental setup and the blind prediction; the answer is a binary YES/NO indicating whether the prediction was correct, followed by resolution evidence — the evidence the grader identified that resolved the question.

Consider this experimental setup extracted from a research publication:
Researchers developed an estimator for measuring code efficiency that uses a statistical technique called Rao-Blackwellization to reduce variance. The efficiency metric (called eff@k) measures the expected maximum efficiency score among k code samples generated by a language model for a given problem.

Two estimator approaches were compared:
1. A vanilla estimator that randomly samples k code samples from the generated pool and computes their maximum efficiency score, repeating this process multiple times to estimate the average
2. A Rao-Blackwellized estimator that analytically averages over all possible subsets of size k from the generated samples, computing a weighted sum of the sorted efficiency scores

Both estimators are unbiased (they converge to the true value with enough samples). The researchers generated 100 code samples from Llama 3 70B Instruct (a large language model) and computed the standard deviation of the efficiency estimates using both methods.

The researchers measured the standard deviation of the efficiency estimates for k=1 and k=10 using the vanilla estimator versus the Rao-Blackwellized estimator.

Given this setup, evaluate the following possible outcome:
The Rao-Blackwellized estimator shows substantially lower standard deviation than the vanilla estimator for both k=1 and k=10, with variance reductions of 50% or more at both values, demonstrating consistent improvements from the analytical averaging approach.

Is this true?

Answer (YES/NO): YES